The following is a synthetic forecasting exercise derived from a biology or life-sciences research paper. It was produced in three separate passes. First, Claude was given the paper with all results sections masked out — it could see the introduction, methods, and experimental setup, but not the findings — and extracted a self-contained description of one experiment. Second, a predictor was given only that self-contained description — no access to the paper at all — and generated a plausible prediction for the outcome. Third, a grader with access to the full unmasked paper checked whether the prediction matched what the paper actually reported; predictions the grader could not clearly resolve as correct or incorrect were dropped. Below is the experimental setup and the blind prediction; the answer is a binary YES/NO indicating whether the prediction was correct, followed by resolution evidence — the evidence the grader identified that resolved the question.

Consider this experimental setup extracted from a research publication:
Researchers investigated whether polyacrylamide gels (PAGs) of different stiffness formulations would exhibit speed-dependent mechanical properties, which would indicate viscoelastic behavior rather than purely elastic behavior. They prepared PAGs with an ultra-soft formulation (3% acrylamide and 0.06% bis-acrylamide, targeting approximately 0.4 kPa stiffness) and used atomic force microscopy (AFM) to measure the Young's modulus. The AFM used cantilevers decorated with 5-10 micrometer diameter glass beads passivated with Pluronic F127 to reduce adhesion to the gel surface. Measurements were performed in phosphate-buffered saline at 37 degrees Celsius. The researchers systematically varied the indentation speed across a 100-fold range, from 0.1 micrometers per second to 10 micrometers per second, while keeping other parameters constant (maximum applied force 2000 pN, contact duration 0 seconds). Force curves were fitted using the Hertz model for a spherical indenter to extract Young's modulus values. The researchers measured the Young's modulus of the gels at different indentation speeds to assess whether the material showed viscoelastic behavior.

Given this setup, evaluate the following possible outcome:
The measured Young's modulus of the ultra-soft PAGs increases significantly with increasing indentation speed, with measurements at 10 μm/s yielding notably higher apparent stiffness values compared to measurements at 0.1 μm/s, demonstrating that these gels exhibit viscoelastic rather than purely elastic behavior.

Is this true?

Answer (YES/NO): NO